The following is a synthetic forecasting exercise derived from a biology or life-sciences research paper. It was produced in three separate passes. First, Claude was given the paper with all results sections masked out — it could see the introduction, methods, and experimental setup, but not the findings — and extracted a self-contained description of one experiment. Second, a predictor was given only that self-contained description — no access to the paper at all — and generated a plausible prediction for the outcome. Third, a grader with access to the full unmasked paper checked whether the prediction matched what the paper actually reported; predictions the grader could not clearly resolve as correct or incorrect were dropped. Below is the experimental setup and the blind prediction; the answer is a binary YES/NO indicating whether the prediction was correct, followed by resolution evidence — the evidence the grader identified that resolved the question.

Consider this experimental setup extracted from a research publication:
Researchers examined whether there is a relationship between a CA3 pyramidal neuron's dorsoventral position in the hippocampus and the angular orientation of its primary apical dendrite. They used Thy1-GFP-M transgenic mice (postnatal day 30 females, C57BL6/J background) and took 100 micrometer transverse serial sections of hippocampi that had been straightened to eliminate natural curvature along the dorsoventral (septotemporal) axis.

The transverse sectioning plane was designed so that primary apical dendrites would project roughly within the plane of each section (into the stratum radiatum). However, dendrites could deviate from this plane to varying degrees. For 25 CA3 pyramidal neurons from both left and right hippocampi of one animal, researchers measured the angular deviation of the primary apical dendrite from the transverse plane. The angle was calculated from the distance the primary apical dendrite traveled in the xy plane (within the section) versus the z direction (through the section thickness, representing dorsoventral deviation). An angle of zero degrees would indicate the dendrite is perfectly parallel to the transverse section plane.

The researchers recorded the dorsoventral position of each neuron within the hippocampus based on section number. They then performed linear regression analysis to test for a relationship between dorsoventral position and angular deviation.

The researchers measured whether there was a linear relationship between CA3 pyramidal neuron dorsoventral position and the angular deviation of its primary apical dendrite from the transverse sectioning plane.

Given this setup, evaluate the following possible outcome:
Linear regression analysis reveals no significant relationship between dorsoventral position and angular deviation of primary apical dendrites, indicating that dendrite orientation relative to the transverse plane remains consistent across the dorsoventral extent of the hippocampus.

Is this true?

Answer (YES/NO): YES